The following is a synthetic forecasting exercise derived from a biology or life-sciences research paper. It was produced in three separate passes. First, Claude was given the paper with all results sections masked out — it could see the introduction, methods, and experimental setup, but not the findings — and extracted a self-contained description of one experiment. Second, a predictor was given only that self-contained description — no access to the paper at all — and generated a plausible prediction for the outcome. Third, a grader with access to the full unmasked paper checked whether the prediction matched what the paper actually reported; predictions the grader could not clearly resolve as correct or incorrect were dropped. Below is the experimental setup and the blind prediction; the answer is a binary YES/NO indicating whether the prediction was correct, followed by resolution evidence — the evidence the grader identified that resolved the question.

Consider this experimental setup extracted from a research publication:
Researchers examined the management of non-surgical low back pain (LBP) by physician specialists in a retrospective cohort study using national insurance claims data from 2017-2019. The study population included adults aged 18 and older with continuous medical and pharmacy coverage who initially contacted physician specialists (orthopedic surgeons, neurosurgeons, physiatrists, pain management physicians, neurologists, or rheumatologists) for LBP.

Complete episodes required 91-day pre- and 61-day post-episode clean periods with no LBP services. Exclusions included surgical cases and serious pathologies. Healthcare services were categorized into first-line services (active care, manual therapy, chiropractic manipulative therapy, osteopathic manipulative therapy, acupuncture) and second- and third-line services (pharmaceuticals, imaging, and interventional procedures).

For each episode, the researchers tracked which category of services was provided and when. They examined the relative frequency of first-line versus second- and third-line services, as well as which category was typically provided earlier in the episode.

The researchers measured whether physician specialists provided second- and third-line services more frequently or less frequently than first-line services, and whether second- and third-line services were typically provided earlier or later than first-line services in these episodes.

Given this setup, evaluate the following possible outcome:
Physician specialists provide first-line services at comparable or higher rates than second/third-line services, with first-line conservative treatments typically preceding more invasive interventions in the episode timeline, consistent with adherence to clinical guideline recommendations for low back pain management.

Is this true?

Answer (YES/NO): NO